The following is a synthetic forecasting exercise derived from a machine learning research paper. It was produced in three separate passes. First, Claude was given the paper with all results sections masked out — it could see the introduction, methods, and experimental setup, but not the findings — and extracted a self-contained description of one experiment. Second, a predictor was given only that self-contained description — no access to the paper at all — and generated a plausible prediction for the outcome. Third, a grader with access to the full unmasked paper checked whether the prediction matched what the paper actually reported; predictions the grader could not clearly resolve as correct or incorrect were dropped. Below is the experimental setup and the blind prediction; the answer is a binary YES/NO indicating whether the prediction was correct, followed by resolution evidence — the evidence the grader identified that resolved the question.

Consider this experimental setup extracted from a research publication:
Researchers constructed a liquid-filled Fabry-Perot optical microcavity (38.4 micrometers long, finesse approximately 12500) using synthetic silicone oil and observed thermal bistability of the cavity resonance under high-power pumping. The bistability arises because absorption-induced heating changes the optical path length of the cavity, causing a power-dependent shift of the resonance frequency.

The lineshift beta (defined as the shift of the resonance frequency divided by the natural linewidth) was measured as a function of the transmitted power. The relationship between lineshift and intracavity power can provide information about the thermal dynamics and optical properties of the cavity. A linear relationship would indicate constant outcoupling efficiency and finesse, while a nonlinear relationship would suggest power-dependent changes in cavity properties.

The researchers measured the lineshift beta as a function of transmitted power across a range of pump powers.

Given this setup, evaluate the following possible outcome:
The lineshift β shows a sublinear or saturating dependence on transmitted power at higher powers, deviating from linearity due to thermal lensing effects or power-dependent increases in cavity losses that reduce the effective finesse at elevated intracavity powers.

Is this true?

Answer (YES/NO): NO